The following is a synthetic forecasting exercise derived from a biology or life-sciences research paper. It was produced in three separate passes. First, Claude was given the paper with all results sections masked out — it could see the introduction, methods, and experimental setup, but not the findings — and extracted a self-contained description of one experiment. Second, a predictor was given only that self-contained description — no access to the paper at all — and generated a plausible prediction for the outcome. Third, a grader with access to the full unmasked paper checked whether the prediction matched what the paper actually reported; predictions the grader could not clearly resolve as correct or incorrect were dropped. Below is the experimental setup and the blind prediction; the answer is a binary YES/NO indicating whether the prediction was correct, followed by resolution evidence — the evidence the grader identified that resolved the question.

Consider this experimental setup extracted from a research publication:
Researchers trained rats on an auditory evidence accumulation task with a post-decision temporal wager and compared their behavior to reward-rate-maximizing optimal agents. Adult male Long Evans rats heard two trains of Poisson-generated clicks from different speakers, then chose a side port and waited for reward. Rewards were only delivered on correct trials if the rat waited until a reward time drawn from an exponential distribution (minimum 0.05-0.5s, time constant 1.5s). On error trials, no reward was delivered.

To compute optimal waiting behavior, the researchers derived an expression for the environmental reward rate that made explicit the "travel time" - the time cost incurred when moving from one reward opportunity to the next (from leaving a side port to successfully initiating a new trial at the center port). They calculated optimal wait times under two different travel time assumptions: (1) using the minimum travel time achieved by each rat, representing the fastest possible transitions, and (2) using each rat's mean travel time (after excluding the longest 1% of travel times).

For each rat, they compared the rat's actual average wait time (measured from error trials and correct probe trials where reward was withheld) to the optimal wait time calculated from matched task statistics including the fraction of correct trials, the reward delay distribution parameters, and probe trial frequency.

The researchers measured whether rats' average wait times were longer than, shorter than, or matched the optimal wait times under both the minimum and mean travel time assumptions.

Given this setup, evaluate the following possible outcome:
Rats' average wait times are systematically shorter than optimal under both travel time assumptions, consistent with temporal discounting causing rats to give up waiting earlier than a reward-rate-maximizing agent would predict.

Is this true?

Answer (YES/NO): NO